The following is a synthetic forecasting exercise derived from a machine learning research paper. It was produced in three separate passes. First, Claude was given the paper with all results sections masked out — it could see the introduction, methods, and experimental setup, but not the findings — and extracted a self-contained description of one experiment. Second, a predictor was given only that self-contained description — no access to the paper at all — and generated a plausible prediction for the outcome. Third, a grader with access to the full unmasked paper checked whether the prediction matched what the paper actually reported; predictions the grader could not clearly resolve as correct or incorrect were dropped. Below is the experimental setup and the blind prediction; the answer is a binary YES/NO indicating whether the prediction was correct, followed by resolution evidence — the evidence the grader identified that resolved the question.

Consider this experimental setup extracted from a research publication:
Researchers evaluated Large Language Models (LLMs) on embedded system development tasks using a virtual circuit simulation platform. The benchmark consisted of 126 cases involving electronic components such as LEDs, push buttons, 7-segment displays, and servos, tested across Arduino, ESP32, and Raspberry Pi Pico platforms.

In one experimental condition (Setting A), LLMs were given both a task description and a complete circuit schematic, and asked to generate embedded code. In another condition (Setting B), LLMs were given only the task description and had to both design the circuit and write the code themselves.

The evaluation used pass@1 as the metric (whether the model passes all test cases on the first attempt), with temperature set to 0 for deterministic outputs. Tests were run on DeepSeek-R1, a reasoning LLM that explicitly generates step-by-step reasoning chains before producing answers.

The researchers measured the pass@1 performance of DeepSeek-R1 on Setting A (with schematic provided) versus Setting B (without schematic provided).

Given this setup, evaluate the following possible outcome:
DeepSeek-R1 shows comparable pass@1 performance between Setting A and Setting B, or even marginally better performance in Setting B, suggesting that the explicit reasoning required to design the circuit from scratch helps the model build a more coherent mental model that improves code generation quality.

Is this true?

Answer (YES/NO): YES